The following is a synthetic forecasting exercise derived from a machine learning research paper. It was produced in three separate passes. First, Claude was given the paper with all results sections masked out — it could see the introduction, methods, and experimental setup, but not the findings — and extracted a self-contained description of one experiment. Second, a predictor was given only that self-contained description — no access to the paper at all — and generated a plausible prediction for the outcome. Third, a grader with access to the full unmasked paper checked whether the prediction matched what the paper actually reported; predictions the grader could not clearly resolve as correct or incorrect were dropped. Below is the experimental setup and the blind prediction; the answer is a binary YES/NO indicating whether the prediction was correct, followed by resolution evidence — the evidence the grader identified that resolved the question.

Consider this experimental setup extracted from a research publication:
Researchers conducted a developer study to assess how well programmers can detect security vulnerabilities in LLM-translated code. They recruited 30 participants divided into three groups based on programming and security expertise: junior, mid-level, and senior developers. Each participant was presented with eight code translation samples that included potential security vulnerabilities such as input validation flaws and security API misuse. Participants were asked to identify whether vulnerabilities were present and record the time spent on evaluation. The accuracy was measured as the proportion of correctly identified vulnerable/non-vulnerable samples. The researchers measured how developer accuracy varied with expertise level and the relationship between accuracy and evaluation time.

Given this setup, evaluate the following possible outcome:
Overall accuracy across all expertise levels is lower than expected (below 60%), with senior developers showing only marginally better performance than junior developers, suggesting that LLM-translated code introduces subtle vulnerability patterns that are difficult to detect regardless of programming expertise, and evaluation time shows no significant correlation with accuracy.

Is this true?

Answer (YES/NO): NO